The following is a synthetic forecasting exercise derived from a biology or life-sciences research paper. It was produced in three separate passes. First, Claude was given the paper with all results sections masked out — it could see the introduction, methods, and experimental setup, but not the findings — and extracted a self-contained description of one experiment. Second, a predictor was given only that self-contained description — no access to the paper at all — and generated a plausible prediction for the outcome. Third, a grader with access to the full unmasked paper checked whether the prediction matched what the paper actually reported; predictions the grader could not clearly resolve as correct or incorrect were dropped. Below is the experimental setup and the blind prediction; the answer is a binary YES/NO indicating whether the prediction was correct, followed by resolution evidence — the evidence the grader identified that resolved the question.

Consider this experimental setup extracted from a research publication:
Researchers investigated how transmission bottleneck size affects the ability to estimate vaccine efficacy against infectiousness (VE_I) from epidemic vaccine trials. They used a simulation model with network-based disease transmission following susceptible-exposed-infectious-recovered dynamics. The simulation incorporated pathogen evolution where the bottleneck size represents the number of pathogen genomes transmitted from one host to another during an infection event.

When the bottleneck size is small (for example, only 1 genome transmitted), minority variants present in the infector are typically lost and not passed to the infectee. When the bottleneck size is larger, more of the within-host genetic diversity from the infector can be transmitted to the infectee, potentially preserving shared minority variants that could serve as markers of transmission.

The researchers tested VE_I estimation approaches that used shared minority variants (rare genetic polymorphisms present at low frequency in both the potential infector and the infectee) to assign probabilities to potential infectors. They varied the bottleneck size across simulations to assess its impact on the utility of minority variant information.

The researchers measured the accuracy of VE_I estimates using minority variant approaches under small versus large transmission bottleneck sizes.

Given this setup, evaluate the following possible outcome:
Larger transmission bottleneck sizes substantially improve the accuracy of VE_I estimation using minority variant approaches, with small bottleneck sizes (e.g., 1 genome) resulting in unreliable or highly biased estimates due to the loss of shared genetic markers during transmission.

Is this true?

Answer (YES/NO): YES